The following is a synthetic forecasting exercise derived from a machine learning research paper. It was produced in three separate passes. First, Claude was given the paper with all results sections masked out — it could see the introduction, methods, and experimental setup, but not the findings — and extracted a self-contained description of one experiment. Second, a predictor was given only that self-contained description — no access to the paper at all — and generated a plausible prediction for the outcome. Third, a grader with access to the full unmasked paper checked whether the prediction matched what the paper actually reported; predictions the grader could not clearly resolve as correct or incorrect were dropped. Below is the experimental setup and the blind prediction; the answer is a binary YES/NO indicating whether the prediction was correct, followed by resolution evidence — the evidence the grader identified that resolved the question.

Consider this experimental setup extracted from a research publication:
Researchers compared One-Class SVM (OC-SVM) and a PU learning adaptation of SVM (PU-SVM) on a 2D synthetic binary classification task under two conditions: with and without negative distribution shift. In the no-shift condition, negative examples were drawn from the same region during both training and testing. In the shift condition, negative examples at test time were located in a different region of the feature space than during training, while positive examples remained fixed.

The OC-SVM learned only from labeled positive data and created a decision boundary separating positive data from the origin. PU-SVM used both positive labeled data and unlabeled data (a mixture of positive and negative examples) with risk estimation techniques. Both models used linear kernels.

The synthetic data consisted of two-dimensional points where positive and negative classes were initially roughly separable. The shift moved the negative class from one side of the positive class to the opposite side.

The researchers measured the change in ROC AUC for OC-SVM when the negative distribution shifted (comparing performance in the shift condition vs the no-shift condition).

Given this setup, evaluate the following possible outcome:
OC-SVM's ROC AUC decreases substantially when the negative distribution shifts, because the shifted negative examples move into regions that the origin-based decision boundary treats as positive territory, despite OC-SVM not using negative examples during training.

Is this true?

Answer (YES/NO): NO